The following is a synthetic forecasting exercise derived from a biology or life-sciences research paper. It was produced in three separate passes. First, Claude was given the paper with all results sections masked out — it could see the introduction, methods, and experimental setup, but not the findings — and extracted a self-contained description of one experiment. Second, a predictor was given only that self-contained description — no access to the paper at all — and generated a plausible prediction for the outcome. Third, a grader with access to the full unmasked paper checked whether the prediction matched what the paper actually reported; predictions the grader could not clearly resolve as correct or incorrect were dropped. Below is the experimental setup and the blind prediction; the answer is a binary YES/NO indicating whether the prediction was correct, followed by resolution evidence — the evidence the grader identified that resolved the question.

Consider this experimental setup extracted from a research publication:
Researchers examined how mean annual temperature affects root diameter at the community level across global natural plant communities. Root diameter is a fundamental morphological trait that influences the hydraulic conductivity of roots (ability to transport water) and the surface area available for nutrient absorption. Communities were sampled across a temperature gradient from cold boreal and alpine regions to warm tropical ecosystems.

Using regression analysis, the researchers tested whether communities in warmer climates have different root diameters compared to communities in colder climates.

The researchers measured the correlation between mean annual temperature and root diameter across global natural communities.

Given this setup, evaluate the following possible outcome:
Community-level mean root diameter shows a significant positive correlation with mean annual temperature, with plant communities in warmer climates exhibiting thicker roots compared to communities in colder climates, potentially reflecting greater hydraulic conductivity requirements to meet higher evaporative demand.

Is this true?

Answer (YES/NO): NO